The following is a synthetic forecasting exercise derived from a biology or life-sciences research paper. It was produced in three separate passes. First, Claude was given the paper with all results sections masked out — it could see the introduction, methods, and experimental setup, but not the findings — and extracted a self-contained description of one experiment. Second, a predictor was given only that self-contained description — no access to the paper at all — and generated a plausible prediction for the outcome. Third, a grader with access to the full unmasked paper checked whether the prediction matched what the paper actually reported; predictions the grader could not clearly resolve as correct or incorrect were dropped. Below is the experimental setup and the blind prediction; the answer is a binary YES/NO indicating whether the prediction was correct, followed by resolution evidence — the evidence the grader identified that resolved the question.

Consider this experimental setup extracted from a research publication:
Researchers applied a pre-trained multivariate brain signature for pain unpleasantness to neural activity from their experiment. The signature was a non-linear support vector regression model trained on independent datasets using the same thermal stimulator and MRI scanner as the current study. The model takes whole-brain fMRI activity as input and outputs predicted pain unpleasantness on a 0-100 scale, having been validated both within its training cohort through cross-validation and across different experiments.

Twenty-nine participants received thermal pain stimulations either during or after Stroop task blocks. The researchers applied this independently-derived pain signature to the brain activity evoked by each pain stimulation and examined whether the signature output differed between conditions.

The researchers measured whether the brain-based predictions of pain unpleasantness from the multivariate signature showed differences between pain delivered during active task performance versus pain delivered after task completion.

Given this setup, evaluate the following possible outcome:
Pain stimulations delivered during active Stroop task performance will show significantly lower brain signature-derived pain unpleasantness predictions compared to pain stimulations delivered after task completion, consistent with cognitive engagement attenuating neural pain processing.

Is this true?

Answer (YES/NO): YES